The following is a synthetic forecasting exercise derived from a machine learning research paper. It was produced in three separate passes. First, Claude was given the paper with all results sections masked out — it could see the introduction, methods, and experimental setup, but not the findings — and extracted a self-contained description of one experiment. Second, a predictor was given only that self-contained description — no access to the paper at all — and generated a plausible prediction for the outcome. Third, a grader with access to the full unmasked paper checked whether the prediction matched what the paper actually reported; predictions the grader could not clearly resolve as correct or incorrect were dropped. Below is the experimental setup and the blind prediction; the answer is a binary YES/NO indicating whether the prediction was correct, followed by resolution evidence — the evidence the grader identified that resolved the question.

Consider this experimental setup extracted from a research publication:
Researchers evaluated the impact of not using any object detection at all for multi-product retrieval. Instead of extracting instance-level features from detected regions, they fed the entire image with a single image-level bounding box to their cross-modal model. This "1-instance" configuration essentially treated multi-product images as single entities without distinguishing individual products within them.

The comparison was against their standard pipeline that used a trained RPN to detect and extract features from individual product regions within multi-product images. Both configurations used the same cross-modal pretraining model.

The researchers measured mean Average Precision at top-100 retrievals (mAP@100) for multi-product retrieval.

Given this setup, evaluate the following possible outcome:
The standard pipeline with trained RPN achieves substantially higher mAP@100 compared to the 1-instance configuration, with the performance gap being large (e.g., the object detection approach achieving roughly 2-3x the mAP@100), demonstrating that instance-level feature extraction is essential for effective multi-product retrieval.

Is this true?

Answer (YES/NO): NO